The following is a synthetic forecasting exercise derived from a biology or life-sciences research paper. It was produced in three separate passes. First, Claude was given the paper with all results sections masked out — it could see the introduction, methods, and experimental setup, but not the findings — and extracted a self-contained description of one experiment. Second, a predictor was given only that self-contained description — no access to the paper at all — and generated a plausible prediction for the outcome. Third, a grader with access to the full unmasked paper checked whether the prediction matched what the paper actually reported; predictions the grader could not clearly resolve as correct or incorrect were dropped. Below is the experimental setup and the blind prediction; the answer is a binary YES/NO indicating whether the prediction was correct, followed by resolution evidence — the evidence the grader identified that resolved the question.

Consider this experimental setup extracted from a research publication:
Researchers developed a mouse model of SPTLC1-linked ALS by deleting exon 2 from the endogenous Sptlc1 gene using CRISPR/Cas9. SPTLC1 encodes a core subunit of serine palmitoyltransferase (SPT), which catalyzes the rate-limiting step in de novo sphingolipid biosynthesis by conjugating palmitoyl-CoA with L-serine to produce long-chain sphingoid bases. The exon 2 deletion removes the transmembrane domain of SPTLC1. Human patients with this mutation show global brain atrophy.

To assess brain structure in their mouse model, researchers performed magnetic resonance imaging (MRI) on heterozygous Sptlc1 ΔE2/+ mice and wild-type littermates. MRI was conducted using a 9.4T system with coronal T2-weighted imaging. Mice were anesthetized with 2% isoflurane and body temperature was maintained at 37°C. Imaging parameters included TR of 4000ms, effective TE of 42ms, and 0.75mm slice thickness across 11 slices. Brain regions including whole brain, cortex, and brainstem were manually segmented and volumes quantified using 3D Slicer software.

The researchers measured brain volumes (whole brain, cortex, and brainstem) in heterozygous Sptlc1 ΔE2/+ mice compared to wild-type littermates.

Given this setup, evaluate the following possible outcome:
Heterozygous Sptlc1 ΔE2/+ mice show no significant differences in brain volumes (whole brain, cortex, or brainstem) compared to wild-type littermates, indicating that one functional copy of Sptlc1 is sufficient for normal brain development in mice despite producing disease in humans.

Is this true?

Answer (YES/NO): YES